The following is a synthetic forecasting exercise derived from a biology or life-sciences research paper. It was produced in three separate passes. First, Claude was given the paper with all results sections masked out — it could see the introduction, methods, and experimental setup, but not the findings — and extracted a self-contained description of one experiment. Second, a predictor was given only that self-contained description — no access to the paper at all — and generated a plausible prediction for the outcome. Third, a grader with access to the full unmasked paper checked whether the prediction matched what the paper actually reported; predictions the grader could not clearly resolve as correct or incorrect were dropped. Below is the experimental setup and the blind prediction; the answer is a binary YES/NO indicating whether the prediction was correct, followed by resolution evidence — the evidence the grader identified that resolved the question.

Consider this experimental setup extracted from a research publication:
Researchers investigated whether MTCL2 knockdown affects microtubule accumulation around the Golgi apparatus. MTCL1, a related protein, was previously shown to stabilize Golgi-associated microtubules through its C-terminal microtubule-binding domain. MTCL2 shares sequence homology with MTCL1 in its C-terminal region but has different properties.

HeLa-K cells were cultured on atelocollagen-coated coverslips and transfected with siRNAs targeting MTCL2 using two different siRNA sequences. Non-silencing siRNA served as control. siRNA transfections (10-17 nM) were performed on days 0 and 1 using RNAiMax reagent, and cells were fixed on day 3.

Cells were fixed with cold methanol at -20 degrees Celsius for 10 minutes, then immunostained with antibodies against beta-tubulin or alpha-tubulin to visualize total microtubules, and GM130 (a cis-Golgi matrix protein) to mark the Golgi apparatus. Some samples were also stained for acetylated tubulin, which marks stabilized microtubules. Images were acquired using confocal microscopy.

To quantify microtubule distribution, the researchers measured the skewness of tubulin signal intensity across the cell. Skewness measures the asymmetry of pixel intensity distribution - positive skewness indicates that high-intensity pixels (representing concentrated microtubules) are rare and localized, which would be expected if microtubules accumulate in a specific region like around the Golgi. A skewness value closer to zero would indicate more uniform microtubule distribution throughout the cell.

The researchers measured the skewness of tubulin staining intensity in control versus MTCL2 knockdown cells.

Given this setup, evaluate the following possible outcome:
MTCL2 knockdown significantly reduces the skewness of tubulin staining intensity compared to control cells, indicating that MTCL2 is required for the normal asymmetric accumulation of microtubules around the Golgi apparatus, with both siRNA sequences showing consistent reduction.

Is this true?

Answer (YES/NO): YES